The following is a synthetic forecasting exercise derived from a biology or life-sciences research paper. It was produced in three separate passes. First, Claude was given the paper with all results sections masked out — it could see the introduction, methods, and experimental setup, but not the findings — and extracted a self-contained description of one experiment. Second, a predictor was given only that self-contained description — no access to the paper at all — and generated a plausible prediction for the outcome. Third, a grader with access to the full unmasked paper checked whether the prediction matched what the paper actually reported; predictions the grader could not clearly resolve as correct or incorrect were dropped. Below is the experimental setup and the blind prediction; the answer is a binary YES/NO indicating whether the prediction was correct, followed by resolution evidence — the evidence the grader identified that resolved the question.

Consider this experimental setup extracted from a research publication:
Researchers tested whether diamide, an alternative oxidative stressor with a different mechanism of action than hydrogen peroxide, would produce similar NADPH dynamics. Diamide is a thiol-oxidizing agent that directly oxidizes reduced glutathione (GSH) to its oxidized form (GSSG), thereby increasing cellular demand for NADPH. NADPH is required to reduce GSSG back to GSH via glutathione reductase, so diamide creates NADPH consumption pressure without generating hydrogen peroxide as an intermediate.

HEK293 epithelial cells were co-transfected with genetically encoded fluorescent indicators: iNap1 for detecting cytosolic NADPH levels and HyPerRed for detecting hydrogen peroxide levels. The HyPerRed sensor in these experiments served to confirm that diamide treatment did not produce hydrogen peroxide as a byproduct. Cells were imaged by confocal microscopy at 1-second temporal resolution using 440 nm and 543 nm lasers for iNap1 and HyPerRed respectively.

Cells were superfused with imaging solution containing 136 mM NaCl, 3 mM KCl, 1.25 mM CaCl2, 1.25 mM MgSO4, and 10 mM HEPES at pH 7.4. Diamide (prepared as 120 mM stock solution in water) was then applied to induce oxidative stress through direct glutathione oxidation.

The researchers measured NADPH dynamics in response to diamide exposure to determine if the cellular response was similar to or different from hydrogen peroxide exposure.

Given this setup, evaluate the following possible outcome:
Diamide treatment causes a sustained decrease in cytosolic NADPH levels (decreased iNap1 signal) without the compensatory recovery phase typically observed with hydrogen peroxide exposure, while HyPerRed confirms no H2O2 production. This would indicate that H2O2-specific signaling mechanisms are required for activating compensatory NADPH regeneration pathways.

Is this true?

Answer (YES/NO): NO